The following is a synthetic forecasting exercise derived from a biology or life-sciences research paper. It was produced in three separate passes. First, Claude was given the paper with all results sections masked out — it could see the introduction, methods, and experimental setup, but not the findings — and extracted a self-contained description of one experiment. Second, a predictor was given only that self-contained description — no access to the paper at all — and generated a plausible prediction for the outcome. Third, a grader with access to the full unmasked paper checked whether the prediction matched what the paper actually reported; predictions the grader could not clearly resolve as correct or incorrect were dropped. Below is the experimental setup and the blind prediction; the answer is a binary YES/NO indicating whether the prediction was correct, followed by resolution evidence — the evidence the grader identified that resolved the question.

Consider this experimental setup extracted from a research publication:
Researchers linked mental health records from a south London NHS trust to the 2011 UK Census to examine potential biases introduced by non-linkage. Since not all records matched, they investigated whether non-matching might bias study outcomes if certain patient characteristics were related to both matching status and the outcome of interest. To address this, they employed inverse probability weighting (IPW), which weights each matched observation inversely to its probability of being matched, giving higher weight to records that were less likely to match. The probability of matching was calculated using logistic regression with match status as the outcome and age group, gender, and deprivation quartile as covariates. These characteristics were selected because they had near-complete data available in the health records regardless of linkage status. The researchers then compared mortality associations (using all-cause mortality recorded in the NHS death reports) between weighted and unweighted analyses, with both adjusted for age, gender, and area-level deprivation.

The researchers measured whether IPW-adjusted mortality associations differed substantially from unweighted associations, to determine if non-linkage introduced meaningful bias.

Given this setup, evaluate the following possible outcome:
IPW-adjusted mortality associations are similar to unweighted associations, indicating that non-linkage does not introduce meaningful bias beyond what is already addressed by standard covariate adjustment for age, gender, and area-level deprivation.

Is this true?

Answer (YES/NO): YES